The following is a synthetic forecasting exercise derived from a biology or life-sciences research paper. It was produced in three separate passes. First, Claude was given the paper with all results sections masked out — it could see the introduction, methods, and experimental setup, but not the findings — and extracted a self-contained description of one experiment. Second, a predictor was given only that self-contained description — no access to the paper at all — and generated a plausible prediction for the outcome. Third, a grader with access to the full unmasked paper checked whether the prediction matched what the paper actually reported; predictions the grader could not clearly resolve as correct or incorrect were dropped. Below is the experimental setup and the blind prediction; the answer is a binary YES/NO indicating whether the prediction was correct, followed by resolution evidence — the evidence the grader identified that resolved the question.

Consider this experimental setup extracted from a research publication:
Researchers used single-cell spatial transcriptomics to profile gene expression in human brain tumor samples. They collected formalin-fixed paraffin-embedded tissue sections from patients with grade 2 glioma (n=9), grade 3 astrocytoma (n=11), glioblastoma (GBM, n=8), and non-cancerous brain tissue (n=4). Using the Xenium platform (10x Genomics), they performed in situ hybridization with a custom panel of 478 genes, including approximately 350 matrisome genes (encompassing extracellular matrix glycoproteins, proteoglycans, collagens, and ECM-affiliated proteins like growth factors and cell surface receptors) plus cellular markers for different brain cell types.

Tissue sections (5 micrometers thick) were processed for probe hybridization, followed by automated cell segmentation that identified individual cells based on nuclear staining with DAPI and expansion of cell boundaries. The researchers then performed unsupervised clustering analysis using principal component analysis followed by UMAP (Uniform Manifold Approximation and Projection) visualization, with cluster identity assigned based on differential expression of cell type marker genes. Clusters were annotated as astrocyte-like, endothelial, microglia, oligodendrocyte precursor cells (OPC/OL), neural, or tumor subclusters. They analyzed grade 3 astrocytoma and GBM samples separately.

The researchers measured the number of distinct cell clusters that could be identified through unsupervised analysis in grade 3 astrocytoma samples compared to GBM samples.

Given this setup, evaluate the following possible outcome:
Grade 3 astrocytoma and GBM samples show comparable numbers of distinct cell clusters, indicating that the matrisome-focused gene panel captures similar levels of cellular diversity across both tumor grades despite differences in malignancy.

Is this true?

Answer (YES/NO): YES